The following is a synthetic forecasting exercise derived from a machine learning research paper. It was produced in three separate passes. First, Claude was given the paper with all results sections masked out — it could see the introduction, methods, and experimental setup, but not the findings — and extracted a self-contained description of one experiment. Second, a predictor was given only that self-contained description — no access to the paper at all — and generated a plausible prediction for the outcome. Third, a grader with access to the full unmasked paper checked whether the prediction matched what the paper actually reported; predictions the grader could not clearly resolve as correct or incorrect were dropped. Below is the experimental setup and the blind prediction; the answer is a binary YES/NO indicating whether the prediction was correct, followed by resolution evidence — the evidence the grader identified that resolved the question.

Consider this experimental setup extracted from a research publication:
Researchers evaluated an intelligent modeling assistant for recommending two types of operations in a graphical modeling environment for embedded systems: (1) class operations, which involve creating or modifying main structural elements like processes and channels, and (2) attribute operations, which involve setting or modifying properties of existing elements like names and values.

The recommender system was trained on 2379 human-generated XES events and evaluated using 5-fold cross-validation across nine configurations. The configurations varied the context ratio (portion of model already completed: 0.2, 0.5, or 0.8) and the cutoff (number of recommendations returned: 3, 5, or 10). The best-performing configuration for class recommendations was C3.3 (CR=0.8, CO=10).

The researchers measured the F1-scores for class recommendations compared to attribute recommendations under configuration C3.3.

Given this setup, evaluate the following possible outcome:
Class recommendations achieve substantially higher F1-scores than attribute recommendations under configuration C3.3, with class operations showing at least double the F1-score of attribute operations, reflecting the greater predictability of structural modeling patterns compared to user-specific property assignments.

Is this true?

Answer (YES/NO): NO